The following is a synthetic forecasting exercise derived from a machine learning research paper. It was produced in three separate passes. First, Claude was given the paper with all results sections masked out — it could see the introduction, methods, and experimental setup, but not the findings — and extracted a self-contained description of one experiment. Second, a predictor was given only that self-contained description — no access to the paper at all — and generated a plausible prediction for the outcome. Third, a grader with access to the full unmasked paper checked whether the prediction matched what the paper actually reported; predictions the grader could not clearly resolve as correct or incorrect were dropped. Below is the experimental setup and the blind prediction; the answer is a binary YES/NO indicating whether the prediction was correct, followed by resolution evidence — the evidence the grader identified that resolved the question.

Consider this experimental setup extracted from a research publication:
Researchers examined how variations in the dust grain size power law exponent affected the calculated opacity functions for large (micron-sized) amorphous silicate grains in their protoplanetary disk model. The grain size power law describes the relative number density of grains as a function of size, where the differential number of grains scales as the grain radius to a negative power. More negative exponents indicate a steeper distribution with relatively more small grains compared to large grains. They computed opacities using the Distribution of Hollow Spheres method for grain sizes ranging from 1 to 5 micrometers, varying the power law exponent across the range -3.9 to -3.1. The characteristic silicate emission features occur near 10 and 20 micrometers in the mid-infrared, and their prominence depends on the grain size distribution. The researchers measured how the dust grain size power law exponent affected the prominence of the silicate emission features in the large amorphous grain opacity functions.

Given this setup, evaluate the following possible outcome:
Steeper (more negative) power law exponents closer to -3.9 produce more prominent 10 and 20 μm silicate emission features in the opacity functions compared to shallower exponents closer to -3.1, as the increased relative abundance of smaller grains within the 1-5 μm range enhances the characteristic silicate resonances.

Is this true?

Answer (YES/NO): YES